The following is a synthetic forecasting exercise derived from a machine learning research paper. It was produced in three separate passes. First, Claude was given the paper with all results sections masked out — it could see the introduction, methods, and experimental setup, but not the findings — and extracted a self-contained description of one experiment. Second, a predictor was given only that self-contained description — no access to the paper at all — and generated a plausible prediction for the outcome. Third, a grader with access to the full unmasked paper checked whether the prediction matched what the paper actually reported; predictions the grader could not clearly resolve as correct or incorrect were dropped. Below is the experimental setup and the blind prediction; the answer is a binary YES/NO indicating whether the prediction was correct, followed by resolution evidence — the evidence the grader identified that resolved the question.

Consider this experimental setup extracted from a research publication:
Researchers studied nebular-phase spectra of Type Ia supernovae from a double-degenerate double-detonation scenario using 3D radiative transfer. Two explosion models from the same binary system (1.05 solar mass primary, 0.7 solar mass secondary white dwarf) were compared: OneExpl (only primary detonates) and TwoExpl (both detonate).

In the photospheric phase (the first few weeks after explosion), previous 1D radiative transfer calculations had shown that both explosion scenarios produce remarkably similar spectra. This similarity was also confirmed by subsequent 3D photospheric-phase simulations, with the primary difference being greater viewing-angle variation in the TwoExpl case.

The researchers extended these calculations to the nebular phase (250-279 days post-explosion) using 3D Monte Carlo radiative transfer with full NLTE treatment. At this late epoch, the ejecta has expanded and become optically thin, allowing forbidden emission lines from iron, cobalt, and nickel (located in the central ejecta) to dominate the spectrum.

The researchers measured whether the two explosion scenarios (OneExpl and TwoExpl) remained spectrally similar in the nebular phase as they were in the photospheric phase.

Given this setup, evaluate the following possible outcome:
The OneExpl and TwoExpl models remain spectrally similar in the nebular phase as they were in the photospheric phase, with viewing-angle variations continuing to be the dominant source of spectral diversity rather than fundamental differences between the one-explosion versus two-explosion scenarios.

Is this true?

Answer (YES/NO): NO